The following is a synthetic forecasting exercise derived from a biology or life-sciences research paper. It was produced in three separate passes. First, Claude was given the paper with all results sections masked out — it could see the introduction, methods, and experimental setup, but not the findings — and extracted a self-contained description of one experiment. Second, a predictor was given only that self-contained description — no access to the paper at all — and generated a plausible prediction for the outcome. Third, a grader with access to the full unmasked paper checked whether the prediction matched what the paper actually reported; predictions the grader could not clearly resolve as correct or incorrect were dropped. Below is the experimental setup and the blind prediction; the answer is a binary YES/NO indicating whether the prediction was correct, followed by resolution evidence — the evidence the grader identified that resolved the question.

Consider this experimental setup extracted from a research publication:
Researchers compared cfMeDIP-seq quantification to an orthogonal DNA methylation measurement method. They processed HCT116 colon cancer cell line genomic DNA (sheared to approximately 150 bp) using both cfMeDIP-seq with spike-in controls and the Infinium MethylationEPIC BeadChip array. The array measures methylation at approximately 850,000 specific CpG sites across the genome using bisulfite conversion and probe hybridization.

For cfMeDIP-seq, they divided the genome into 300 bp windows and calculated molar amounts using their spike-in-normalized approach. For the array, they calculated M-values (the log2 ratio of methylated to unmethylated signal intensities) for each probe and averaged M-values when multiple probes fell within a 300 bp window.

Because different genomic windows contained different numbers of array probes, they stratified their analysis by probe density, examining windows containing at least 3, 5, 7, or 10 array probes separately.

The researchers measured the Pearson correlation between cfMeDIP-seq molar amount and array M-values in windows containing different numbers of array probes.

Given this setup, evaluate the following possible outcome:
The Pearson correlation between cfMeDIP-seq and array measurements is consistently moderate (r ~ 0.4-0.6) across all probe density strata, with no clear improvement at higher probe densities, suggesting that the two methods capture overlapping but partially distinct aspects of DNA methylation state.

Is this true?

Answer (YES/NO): NO